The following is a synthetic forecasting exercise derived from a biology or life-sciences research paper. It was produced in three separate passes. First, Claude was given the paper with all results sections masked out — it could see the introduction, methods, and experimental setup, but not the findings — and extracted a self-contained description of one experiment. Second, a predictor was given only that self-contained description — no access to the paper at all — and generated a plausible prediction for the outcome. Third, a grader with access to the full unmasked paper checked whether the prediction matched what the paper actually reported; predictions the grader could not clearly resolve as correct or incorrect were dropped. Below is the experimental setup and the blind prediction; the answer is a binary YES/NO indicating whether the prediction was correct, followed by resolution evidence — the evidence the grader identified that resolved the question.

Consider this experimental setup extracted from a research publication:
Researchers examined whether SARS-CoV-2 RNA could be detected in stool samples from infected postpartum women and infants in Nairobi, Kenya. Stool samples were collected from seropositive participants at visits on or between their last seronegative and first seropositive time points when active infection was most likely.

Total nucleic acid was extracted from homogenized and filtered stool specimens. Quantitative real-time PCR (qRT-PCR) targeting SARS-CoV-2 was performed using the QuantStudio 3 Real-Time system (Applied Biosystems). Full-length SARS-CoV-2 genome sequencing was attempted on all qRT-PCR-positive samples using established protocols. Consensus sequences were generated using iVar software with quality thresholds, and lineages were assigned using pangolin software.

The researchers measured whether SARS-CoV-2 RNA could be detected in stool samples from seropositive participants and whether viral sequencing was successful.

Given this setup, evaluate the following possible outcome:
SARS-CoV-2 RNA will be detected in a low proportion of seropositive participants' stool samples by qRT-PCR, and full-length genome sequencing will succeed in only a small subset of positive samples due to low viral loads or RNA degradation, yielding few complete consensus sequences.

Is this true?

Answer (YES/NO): YES